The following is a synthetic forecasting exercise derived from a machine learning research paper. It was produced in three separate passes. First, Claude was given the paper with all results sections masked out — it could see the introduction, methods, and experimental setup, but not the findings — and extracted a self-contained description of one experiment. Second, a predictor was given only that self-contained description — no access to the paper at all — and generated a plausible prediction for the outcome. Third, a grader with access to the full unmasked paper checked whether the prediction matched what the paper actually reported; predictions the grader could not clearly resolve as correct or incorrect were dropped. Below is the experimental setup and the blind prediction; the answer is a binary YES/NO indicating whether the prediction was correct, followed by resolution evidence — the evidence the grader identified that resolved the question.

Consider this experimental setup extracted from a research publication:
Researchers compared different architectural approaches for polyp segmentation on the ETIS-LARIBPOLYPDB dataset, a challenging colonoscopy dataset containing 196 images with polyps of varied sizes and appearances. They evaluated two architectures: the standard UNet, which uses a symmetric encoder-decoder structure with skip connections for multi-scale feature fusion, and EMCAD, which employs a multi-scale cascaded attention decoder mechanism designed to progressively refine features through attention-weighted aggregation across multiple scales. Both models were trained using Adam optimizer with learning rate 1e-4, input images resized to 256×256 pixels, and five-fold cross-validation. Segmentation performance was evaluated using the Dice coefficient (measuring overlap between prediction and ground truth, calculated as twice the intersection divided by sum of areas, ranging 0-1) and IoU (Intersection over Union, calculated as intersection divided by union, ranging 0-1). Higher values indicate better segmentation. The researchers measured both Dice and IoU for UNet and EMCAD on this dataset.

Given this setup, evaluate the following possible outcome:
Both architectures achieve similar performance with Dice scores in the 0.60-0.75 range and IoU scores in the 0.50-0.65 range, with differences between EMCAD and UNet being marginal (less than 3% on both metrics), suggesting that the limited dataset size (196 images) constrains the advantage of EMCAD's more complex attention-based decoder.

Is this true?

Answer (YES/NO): YES